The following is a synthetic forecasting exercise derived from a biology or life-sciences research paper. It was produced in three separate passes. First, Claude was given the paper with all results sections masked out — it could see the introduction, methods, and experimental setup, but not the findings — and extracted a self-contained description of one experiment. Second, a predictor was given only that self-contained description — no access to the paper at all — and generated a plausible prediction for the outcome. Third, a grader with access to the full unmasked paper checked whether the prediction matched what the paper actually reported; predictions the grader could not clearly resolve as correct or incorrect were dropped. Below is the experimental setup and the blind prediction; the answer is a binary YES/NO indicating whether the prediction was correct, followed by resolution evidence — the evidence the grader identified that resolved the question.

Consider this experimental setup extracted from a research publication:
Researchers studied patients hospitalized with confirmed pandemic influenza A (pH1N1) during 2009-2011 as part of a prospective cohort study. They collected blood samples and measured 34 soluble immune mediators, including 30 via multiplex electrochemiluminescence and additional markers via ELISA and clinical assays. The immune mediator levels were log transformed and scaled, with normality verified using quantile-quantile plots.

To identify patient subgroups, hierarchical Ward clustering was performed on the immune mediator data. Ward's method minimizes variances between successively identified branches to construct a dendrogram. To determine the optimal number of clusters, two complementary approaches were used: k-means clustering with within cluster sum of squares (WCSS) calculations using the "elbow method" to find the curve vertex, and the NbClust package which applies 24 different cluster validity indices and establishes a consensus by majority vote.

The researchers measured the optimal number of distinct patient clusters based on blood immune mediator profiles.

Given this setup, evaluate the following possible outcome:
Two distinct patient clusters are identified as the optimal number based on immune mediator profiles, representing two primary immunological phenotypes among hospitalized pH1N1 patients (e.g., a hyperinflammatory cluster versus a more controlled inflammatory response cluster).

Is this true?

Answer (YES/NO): NO